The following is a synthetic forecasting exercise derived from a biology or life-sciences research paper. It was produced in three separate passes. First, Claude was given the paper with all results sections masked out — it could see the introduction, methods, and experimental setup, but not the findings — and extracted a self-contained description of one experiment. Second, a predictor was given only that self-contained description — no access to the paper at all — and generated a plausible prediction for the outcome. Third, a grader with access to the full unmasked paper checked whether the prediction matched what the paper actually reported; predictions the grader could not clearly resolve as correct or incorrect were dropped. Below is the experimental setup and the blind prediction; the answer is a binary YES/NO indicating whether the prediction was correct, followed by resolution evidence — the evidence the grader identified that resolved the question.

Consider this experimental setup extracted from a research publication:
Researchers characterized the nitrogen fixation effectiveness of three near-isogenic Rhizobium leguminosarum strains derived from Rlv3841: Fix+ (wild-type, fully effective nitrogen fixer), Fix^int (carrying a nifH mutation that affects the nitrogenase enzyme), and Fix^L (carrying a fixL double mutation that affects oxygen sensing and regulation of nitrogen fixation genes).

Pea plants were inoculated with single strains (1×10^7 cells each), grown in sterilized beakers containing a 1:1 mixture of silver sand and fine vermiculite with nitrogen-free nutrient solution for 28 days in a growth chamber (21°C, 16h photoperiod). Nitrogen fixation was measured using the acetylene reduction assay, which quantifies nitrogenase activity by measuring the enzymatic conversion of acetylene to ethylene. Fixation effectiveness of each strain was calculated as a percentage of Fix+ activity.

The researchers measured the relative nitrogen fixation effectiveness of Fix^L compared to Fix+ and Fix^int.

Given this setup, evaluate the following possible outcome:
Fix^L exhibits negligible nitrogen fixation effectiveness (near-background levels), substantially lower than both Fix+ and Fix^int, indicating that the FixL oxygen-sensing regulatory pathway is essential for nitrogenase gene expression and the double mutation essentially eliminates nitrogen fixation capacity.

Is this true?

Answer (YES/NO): NO